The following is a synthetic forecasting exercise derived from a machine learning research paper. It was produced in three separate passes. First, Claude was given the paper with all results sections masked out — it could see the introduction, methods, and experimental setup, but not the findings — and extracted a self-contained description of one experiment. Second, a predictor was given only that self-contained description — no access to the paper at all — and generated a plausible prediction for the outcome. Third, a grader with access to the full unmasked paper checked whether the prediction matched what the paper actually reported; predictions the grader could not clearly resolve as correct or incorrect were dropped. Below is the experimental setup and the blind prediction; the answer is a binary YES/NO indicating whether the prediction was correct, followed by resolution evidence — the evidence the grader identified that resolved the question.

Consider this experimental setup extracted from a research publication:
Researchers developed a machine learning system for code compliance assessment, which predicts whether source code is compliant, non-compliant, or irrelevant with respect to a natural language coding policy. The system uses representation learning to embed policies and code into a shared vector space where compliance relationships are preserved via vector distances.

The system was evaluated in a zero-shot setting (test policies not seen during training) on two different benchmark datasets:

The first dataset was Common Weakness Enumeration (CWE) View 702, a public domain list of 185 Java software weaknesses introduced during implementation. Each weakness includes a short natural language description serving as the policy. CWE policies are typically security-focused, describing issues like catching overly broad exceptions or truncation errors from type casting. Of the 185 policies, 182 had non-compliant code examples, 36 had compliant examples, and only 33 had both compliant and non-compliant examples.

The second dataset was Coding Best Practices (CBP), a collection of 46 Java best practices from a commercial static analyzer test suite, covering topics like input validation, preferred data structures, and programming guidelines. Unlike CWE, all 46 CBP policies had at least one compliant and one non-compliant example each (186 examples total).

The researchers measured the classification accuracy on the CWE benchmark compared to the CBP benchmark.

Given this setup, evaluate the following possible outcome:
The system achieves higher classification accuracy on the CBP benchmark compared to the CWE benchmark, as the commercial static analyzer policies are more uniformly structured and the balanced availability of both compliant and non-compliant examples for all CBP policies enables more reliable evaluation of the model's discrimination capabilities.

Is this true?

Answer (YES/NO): YES